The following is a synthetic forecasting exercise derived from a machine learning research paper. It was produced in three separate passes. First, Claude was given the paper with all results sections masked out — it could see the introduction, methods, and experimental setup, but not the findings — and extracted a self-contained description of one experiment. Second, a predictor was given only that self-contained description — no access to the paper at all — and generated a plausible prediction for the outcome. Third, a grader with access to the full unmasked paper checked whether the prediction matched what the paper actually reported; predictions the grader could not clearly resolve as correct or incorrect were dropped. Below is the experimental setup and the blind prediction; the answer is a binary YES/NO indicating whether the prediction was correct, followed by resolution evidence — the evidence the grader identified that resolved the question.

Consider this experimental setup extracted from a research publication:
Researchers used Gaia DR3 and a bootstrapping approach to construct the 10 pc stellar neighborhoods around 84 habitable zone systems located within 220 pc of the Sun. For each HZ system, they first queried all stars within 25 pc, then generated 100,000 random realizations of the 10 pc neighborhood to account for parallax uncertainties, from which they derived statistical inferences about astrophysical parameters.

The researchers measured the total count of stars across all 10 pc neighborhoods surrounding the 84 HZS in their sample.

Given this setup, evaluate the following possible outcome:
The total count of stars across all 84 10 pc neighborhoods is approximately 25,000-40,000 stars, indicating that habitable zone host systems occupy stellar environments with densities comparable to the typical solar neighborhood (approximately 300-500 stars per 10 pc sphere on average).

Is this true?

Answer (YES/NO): YES